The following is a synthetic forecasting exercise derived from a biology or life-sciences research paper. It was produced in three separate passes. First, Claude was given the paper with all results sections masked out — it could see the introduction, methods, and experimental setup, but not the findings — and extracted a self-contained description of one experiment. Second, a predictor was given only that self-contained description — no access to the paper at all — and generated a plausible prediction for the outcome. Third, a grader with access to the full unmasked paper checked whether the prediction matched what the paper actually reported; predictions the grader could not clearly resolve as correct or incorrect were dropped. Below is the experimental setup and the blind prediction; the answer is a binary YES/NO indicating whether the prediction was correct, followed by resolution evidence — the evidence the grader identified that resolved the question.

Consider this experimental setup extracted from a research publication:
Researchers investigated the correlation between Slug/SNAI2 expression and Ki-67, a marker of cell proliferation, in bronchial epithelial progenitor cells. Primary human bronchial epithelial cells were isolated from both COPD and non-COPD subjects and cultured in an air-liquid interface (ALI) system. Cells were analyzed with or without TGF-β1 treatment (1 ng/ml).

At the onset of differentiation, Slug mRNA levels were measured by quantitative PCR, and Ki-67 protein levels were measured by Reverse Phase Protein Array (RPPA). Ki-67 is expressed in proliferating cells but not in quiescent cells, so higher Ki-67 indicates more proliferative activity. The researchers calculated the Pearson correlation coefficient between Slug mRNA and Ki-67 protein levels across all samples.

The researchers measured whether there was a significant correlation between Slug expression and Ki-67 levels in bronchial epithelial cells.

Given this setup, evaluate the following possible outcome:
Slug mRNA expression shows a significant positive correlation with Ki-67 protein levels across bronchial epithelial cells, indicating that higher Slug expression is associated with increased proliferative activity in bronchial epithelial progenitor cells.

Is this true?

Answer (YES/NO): NO